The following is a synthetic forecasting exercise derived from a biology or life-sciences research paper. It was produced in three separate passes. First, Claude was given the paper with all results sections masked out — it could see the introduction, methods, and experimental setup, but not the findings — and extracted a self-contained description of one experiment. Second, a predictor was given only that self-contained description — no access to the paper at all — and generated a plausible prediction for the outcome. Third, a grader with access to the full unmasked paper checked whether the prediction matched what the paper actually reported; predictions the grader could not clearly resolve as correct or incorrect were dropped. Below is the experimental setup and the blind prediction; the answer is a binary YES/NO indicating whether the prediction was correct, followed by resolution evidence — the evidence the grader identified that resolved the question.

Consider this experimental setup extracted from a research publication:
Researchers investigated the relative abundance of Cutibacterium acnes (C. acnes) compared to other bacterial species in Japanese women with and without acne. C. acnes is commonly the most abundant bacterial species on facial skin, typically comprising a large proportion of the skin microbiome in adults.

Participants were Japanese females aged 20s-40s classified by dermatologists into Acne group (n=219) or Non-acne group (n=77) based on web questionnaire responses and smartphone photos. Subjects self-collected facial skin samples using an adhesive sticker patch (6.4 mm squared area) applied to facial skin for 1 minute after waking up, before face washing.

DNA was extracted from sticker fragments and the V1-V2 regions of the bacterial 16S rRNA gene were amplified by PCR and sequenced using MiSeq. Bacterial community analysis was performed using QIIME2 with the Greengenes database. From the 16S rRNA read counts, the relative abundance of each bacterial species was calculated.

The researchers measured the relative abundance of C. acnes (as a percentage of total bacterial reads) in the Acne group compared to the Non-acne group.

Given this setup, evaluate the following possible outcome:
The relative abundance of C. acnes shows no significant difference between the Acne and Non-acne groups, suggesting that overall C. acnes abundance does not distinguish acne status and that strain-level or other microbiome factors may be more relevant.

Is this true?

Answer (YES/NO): NO